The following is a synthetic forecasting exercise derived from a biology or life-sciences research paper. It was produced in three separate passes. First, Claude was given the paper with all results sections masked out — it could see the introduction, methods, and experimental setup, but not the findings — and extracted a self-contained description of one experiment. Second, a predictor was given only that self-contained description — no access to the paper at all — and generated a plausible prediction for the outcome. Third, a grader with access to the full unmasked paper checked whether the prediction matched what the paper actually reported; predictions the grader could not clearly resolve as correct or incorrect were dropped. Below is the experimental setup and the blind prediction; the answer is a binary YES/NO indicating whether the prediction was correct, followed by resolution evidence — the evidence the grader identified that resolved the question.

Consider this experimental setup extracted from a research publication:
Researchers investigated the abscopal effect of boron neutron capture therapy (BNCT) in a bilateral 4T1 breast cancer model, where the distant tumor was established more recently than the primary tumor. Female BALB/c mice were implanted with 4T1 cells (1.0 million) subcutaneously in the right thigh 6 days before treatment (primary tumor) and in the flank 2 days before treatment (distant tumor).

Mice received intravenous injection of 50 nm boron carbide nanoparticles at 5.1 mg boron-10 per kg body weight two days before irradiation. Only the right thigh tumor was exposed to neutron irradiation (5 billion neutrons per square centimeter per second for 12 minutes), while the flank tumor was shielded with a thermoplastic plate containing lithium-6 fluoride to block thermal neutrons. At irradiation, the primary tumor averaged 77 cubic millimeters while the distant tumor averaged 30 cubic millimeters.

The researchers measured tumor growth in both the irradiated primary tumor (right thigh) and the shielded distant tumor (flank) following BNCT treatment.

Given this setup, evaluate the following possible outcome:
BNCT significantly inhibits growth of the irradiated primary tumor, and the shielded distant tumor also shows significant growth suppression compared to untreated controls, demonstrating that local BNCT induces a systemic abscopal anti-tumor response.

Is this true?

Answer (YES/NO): YES